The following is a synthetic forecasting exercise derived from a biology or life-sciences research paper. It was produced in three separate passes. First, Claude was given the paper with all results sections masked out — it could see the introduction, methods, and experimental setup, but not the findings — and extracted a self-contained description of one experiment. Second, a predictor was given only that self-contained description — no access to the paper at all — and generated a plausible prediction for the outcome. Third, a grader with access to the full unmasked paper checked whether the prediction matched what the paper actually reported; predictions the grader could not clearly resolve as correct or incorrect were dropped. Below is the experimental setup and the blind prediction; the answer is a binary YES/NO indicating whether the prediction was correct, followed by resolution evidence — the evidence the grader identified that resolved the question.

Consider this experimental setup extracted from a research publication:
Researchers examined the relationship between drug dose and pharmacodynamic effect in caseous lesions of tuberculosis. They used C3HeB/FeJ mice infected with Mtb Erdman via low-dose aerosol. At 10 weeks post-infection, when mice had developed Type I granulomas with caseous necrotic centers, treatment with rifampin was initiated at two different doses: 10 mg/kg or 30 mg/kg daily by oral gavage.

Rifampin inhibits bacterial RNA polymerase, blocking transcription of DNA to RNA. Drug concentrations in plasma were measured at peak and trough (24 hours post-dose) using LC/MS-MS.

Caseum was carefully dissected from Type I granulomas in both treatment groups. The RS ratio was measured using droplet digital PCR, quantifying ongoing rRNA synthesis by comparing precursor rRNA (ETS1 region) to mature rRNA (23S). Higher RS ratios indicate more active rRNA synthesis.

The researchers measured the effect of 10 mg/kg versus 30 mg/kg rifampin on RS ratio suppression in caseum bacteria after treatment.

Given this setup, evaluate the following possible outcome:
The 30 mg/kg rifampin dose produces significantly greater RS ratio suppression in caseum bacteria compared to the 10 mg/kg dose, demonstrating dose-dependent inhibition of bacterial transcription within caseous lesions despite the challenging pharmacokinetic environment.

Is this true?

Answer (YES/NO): NO